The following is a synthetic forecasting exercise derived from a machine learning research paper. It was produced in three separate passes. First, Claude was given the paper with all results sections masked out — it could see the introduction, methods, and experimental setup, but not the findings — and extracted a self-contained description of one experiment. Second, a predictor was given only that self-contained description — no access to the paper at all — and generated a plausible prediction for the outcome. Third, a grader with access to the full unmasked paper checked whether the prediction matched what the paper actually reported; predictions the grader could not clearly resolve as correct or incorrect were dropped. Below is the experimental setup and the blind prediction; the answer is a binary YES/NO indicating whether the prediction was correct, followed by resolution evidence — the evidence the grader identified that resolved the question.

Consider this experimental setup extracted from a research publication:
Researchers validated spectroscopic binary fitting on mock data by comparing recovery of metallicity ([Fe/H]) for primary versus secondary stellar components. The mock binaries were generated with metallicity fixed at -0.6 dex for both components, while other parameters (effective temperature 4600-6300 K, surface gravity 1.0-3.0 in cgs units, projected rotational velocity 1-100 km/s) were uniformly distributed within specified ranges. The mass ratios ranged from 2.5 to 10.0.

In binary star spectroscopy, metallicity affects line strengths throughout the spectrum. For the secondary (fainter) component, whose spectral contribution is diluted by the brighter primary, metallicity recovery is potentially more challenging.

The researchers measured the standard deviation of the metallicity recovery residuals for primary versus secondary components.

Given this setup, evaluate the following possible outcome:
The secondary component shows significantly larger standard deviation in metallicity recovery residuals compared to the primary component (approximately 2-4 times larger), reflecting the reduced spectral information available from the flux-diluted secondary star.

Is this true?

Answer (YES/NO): NO